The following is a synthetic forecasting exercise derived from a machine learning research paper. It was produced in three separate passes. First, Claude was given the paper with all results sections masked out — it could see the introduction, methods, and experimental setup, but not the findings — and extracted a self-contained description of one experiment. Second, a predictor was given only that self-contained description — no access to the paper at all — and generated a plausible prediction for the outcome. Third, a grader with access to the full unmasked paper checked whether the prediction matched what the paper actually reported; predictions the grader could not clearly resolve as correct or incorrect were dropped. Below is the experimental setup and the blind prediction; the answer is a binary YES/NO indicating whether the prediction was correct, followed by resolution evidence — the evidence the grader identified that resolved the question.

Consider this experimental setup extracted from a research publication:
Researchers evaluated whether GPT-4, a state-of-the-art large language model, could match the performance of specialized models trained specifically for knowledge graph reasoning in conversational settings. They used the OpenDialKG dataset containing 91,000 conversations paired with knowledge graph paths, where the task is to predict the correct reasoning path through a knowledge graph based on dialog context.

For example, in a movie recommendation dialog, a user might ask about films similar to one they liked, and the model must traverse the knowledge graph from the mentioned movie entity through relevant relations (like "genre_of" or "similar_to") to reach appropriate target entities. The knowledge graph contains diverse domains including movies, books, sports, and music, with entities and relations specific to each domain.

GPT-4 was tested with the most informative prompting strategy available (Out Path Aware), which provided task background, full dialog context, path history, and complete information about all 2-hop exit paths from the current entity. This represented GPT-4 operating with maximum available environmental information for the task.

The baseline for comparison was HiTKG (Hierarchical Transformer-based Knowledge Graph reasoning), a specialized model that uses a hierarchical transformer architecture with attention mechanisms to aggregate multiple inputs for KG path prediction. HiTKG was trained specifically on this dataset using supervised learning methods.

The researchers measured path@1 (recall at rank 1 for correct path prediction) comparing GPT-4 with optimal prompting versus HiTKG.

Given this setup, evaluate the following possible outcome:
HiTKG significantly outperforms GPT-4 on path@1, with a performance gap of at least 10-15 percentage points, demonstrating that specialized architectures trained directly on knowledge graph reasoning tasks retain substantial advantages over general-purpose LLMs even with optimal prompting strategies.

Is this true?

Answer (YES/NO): YES